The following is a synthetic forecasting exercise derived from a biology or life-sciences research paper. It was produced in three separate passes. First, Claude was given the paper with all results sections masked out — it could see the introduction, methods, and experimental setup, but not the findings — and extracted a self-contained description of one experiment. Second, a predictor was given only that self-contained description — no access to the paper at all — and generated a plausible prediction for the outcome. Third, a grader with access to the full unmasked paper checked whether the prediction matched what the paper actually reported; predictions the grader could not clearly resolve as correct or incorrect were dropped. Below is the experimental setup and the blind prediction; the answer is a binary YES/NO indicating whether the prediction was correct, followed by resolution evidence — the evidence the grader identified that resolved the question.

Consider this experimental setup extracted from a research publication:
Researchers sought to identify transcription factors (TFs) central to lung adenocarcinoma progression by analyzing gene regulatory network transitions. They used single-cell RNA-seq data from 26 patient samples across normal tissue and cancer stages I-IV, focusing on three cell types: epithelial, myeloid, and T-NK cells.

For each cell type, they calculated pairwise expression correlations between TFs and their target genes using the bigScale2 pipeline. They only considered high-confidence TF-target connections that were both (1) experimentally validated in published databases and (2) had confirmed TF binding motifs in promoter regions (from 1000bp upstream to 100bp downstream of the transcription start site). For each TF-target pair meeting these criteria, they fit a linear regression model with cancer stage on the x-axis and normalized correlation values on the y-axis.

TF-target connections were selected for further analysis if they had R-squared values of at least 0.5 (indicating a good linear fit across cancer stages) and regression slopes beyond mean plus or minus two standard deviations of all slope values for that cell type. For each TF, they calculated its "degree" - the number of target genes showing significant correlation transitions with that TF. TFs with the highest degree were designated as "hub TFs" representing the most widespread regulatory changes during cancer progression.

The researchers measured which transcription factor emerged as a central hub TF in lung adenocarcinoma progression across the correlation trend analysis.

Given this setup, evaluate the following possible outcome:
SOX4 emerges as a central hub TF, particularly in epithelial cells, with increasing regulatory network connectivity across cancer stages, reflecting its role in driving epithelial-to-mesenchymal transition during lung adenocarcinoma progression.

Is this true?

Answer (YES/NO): NO